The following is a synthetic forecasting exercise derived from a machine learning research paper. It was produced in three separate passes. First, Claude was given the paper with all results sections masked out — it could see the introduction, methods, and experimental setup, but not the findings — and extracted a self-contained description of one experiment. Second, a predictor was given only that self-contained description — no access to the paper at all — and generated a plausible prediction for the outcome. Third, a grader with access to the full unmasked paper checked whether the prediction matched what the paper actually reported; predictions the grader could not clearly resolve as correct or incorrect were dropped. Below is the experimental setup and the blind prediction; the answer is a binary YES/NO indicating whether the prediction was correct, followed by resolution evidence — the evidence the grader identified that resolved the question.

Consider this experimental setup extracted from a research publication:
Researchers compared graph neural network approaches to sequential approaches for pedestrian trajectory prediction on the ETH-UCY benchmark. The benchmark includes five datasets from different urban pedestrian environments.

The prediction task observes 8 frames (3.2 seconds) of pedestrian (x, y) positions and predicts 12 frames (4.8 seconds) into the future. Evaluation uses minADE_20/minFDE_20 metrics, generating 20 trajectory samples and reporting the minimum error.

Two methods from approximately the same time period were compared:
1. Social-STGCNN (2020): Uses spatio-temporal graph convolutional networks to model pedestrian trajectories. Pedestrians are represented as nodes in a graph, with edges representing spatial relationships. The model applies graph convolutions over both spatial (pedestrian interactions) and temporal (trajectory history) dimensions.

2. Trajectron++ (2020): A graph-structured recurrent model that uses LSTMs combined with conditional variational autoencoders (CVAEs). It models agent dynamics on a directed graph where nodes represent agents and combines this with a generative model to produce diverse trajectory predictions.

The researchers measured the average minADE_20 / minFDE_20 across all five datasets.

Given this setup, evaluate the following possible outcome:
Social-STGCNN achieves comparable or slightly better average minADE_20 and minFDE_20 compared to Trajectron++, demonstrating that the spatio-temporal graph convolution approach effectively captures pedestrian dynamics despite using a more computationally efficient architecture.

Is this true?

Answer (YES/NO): NO